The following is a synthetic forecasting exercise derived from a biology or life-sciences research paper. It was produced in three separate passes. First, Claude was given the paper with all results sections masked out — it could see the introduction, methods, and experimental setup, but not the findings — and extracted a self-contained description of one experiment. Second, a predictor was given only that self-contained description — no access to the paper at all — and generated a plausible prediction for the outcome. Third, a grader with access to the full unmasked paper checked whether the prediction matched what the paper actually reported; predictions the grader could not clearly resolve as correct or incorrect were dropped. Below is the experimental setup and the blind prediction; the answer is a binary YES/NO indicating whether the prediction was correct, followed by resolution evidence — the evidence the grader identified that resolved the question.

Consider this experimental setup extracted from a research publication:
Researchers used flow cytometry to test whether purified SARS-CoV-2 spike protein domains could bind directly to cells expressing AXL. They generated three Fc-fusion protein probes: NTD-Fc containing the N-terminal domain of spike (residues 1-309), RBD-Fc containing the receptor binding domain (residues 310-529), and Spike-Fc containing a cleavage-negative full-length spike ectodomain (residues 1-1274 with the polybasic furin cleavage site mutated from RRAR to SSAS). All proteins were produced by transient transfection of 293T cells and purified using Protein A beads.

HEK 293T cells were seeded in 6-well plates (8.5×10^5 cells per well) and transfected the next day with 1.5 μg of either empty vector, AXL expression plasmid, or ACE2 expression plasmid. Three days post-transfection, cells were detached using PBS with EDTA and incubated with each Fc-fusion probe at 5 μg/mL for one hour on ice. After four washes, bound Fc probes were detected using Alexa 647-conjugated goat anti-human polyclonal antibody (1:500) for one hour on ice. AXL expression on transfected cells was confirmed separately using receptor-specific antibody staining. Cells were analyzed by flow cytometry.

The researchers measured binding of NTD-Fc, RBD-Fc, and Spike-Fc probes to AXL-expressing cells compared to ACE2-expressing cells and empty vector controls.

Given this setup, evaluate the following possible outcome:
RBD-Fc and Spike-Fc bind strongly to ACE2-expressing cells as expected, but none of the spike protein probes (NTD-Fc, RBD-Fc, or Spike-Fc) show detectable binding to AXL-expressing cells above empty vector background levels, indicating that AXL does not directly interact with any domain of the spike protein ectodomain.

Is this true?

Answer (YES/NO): YES